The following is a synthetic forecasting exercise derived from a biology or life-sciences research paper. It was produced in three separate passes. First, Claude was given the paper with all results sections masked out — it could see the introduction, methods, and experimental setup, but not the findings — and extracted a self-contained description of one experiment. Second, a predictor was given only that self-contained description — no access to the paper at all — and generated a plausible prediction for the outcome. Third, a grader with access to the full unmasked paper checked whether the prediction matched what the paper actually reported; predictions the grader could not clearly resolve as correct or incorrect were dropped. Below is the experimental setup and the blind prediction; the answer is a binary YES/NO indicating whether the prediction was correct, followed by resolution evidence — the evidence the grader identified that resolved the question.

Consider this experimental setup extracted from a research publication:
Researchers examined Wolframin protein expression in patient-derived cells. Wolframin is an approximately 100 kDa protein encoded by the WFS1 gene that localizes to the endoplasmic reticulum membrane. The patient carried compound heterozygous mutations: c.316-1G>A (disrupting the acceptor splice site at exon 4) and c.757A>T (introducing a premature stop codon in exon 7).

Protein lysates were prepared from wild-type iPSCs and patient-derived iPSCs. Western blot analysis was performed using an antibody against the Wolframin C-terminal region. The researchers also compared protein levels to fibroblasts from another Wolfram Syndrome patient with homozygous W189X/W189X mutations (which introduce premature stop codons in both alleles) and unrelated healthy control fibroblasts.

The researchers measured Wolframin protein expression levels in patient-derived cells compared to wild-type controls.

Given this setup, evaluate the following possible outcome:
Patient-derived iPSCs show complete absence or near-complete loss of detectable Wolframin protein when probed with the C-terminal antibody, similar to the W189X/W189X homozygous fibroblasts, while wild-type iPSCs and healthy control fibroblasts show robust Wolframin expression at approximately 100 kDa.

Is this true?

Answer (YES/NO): NO